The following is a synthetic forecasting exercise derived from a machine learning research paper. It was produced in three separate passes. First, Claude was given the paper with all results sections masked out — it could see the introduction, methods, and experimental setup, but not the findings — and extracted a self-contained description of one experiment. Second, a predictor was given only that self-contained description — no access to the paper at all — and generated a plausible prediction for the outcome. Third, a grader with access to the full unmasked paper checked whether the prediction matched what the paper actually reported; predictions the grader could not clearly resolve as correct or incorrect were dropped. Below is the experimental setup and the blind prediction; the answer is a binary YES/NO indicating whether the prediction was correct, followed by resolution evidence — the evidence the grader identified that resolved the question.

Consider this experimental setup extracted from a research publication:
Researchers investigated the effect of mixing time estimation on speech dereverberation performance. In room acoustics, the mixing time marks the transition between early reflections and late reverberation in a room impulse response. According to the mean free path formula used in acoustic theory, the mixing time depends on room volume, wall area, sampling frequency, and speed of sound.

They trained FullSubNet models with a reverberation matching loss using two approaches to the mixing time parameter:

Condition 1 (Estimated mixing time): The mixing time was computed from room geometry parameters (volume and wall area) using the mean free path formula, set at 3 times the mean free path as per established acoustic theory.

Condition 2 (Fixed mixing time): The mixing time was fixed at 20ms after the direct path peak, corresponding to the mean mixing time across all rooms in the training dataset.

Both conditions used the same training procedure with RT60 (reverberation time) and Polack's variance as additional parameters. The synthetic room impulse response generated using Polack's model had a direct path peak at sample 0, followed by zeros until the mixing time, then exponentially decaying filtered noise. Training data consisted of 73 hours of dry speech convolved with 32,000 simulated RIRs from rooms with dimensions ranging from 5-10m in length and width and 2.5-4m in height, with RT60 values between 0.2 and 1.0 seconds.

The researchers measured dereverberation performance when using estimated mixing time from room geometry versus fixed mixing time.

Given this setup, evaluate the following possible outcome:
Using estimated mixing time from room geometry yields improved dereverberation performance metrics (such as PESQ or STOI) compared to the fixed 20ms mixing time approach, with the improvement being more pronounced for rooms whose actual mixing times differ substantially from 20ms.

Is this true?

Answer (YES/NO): NO